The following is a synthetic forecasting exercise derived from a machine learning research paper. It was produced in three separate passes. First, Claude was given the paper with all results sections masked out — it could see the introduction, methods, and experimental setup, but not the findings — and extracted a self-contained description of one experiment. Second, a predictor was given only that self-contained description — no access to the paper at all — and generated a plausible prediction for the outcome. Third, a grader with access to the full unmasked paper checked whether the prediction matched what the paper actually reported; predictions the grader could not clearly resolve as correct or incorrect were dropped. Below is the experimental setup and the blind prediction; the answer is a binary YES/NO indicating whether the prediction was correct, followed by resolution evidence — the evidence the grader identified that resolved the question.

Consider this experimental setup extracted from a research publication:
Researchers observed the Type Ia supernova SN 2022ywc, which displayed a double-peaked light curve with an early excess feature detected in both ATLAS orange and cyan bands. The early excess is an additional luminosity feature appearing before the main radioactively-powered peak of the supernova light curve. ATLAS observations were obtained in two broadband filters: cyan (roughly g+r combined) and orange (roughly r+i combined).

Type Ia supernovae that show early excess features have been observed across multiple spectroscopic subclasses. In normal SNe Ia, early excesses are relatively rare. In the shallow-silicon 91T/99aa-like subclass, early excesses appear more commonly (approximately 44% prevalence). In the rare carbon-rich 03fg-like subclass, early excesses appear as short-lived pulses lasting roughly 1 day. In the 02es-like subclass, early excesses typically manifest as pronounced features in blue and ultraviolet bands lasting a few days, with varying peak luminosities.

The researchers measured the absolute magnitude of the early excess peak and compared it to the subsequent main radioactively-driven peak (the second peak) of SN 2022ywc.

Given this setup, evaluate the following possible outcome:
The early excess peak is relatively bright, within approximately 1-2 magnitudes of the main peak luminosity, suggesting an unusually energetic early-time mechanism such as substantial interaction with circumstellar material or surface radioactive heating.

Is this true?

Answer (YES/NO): YES